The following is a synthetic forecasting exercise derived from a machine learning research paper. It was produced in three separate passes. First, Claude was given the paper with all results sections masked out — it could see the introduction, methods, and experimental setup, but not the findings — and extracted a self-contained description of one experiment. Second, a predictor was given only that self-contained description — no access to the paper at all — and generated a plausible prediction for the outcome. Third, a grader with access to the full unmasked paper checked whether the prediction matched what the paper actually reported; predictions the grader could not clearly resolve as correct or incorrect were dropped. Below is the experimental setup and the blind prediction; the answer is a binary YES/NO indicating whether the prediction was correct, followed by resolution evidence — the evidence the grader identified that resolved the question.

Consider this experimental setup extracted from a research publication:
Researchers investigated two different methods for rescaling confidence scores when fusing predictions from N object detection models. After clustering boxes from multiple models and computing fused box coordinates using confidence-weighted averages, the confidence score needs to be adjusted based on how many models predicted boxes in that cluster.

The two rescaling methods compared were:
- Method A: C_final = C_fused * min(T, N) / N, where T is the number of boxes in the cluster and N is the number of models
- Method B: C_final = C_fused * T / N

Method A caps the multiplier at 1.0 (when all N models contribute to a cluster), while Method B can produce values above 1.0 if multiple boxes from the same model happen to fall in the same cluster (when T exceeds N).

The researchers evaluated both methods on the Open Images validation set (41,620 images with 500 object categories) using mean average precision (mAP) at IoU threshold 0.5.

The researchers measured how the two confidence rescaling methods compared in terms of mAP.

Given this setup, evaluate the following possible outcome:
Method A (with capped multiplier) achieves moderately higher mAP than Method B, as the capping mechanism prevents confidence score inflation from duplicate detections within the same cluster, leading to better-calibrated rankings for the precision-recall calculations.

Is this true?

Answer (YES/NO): NO